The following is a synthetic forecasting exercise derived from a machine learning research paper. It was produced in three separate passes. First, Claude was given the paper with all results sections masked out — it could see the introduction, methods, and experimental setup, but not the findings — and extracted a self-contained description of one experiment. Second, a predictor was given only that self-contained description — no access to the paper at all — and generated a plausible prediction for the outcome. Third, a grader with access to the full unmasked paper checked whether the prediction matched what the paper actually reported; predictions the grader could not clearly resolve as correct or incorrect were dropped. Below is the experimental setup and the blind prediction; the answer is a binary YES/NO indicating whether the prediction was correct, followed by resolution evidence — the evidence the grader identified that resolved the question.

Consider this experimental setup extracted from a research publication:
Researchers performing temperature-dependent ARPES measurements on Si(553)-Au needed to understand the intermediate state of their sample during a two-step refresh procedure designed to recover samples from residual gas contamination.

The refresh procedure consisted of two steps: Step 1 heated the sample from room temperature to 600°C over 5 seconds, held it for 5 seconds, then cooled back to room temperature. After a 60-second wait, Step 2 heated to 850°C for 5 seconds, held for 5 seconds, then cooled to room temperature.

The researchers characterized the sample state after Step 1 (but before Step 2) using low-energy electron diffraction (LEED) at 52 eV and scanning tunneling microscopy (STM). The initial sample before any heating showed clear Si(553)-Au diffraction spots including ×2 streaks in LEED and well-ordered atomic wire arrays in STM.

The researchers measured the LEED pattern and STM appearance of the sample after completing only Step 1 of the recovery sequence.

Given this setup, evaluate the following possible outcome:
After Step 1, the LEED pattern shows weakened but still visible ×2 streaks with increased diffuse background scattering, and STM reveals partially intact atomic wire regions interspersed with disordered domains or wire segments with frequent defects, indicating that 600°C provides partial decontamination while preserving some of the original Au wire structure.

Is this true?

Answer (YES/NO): NO